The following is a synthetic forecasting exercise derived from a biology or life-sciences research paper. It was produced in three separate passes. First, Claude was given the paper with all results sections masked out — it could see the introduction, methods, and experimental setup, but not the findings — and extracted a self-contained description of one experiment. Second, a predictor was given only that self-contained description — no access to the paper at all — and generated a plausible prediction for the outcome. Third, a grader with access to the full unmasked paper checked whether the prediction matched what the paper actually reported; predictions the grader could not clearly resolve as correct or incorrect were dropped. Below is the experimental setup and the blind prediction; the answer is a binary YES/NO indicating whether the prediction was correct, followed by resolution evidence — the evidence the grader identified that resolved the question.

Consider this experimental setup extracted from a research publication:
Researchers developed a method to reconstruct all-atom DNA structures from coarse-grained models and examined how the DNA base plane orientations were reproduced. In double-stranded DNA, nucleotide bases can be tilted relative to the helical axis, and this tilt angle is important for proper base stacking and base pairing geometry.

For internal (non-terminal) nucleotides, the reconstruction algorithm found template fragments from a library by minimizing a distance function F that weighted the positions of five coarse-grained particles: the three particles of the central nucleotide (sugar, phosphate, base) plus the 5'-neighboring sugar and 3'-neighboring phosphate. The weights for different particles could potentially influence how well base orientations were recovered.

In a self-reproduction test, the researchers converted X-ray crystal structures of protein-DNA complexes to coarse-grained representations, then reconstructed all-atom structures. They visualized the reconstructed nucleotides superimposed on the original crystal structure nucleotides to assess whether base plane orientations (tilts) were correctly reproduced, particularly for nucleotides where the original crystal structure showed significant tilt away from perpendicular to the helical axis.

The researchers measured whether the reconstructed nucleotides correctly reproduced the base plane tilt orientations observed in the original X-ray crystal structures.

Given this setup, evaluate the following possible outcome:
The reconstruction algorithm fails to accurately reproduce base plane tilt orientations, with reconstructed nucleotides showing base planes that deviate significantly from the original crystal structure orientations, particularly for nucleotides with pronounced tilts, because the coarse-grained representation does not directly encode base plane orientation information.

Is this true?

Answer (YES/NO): NO